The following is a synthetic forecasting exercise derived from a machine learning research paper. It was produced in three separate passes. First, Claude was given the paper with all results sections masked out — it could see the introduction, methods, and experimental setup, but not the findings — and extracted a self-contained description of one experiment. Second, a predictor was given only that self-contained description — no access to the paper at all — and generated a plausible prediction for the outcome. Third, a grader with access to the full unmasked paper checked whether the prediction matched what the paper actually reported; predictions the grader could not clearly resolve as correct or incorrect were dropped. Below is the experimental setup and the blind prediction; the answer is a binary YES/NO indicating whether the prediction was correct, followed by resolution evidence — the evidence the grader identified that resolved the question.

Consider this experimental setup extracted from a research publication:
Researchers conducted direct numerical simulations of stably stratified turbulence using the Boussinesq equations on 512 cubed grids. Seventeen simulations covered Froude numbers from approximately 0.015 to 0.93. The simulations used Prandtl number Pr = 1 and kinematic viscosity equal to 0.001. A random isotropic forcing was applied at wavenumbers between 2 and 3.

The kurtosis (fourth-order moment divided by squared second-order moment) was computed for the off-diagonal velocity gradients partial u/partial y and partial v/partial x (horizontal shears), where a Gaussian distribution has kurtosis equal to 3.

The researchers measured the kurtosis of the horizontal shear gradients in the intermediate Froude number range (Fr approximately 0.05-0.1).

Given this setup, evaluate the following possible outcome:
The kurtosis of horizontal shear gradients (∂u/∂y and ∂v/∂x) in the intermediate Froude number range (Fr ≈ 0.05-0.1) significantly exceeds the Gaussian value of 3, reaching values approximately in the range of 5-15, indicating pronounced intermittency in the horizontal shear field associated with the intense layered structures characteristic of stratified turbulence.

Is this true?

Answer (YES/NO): NO